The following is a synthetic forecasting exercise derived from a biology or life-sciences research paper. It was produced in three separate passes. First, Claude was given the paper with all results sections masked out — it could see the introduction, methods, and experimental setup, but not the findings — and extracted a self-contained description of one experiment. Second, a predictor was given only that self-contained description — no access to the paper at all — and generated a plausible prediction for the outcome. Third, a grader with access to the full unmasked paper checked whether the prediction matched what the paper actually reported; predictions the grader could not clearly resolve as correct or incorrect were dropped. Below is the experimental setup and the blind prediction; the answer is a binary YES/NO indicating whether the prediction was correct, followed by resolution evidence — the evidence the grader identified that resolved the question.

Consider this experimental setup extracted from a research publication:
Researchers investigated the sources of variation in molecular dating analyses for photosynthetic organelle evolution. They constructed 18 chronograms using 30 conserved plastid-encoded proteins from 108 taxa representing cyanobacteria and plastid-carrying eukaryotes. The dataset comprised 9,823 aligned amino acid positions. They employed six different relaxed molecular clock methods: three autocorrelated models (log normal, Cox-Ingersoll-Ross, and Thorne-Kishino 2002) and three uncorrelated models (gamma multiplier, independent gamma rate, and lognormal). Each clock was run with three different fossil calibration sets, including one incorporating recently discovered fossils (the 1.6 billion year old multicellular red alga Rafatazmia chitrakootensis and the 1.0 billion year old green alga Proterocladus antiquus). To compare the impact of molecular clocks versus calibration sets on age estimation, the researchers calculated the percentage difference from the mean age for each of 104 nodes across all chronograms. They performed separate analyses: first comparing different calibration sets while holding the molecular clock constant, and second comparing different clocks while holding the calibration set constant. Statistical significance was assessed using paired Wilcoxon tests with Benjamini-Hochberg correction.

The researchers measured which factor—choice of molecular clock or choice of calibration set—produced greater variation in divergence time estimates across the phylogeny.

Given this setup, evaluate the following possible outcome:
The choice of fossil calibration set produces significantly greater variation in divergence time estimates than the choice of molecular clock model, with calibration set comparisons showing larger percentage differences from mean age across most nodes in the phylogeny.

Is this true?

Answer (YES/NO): NO